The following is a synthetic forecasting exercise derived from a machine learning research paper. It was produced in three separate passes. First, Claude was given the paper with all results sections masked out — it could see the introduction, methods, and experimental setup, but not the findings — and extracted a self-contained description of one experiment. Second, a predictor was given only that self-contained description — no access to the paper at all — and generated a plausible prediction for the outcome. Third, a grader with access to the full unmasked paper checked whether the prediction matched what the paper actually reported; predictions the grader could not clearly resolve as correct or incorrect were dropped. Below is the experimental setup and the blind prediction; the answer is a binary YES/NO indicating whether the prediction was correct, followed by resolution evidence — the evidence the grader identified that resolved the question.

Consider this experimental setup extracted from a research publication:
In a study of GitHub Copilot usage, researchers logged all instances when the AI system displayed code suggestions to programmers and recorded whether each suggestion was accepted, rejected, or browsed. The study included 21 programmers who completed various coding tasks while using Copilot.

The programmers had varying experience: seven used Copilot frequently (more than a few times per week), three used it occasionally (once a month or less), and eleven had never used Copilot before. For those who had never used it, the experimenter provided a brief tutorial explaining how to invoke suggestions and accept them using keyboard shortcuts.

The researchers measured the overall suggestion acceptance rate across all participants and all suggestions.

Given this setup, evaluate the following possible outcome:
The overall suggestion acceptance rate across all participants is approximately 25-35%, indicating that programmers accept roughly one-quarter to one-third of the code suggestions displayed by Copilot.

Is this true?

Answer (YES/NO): YES